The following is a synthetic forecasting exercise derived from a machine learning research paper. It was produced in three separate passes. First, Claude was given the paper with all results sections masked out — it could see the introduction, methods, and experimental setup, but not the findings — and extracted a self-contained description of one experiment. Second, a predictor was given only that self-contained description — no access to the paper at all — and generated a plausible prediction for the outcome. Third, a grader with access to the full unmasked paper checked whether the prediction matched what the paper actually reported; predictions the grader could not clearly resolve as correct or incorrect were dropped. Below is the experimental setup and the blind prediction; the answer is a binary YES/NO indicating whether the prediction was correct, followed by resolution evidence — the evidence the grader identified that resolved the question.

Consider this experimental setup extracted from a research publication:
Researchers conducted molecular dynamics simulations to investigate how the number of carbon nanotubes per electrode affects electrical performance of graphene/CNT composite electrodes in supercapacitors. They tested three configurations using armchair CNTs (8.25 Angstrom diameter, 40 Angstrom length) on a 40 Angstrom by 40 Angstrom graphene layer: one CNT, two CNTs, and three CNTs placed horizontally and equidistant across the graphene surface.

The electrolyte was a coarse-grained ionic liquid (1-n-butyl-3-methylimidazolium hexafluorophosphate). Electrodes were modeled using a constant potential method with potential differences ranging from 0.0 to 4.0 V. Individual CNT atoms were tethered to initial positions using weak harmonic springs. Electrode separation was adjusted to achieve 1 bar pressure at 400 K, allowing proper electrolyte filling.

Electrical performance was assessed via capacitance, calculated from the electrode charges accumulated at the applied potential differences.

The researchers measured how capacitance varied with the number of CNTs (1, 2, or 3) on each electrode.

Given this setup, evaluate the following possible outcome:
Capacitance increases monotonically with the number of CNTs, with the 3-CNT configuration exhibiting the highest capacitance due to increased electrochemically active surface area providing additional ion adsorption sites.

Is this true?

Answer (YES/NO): NO